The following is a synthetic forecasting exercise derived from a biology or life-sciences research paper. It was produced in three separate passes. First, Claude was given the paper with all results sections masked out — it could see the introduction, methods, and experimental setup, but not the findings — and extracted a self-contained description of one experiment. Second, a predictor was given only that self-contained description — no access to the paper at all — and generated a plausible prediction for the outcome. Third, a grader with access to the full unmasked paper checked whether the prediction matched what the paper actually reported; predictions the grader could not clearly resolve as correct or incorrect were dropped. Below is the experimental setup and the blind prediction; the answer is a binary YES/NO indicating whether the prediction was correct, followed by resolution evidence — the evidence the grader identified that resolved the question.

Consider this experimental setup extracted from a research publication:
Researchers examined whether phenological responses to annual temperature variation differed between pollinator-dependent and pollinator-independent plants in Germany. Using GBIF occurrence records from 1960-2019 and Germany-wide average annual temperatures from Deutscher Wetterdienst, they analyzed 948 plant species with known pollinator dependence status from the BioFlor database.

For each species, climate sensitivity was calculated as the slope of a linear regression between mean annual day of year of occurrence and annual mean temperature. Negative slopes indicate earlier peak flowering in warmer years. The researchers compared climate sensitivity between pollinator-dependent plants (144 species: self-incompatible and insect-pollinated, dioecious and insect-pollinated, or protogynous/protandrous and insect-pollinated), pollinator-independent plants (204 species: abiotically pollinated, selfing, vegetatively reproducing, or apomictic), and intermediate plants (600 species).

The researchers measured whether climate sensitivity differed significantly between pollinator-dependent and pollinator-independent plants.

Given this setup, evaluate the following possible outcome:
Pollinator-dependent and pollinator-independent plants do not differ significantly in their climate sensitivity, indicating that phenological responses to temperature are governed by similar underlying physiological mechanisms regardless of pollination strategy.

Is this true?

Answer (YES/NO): YES